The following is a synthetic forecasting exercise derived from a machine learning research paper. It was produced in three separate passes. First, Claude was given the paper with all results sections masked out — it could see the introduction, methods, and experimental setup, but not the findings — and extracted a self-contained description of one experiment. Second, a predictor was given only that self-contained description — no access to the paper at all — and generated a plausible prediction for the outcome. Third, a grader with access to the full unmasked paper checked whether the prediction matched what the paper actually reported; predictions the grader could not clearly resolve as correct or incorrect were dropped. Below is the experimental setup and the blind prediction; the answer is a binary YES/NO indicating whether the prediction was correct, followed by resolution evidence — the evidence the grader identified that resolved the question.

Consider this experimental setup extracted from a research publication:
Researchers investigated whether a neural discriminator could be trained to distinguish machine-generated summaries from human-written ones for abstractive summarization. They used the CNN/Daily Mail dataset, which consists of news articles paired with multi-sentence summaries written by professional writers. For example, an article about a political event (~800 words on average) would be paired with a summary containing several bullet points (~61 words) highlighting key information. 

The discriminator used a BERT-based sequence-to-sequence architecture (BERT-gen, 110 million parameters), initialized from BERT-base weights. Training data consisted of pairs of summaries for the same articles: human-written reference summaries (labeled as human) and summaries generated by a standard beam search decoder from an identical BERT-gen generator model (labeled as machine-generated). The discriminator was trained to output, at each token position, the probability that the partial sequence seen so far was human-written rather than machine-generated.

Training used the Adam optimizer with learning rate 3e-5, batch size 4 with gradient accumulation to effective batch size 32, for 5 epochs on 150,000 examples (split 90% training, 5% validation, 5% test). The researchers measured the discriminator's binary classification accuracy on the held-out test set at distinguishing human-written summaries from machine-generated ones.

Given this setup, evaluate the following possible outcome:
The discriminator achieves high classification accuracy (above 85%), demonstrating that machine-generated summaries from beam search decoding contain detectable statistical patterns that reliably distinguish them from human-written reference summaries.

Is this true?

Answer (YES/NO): YES